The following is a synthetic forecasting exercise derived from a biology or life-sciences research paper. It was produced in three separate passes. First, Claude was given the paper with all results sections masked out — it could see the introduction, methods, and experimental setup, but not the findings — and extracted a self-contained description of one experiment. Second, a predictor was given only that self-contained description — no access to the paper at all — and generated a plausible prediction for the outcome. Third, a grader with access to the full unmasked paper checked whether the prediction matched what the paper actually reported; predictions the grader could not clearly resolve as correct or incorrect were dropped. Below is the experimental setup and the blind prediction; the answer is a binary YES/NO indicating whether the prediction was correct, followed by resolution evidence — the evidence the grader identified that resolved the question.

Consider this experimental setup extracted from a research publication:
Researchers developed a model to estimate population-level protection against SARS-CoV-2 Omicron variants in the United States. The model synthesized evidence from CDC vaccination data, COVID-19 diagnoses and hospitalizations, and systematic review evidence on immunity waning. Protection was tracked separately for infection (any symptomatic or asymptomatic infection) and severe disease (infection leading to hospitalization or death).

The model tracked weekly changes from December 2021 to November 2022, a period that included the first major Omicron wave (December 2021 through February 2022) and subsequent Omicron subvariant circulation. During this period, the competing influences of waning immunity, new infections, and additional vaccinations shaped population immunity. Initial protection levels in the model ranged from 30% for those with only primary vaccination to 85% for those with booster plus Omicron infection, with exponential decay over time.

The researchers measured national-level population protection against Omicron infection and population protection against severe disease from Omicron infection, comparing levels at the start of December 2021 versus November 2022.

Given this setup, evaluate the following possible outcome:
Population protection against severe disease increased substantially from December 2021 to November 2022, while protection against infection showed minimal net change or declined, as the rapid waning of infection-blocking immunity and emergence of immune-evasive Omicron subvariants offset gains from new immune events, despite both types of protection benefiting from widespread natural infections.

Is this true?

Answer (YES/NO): NO